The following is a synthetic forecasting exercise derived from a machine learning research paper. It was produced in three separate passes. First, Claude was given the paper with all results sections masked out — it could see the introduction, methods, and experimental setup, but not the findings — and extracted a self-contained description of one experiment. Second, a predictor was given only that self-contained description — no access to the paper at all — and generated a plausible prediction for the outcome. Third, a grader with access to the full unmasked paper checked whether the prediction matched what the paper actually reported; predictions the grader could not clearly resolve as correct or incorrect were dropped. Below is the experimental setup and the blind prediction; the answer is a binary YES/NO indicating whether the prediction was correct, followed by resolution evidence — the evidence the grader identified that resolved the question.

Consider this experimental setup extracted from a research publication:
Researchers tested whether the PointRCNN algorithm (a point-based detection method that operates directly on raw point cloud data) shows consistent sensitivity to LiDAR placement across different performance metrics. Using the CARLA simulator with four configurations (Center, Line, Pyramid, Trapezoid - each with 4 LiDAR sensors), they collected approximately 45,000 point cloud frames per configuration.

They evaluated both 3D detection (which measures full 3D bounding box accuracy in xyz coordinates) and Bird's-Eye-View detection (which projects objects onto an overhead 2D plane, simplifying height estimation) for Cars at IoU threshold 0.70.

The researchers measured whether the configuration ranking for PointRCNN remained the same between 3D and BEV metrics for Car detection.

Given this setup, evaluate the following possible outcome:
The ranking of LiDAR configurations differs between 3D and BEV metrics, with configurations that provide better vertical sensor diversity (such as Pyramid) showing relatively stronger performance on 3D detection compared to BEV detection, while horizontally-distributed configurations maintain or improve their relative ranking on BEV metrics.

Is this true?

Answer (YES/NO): NO